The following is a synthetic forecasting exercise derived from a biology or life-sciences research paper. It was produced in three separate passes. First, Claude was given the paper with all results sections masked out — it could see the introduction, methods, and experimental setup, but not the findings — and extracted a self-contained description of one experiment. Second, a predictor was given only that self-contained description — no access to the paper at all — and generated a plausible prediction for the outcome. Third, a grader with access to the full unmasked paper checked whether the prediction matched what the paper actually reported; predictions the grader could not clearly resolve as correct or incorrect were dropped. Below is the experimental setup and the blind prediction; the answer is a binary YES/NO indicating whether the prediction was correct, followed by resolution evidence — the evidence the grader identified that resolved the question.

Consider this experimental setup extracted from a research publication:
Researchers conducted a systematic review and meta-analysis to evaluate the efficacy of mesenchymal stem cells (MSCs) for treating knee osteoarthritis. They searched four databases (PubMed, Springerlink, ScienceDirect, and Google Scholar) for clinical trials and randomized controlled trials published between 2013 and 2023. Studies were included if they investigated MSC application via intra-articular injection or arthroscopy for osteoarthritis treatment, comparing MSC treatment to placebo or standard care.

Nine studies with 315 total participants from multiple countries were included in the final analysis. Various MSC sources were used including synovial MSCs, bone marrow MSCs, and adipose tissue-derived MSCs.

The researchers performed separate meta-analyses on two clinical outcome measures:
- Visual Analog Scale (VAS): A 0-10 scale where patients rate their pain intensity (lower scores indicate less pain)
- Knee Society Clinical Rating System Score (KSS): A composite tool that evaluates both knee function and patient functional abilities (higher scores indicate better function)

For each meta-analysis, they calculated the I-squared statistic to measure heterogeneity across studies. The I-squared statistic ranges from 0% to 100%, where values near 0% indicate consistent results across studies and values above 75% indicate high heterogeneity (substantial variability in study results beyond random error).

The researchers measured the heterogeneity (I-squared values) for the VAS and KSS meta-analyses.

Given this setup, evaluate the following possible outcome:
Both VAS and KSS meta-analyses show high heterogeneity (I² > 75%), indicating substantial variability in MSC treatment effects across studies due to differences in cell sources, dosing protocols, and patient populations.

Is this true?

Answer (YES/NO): YES